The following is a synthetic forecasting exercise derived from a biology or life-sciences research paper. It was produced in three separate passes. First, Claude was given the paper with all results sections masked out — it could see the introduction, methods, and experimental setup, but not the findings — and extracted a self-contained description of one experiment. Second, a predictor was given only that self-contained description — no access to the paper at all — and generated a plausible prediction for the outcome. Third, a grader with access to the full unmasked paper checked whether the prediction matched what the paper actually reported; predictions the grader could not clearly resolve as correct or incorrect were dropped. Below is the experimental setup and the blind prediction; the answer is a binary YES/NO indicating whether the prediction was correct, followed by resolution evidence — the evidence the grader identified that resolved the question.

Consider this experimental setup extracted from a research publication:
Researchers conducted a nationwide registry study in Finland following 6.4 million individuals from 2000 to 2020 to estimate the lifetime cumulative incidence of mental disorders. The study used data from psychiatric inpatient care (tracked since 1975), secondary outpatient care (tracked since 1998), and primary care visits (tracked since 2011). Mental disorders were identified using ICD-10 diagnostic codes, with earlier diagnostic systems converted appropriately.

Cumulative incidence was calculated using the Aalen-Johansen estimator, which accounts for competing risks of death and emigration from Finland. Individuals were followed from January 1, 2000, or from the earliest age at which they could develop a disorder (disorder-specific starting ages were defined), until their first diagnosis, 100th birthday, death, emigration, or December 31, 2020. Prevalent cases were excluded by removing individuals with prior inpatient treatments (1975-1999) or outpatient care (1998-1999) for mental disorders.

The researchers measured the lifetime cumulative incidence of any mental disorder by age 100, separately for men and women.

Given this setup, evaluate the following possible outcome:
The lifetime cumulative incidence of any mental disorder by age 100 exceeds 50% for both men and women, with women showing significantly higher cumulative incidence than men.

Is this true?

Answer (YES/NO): YES